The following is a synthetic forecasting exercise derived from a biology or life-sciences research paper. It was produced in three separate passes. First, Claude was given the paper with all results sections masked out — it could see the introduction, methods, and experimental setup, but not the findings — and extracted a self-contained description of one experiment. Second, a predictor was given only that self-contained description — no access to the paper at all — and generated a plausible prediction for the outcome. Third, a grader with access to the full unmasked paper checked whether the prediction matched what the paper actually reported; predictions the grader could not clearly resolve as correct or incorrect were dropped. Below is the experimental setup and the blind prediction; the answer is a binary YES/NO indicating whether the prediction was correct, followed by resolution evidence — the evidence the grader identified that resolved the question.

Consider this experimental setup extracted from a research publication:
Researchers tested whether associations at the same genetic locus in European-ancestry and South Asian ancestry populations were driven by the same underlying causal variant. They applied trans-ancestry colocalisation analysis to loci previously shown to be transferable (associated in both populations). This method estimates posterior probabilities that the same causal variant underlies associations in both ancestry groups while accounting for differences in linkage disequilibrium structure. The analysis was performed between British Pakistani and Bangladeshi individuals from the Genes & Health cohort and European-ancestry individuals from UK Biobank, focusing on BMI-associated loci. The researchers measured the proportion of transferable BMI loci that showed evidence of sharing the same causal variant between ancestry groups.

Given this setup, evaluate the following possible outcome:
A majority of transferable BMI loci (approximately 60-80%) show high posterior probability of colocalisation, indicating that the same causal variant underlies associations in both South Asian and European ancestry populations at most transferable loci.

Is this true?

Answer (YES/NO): NO